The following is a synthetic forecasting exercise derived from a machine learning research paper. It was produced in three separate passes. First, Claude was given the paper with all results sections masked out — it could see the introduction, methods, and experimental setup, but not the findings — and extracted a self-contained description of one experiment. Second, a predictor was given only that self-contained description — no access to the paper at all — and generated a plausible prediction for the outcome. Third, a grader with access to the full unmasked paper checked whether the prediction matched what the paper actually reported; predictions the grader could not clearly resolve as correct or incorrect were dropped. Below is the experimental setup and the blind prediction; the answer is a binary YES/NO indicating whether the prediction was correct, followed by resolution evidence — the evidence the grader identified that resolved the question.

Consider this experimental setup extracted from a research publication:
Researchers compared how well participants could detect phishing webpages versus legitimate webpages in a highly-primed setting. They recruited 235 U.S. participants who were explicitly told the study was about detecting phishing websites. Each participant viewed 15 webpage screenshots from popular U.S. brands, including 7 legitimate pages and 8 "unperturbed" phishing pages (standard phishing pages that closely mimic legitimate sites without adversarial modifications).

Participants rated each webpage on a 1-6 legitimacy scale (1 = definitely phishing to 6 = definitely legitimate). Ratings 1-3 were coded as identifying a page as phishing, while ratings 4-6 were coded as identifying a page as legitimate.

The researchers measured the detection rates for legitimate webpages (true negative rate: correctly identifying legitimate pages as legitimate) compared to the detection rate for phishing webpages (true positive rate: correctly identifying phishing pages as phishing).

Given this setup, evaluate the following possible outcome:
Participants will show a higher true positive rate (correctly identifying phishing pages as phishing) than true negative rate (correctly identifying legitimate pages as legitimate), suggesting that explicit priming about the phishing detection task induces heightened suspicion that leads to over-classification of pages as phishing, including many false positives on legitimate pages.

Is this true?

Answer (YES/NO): NO